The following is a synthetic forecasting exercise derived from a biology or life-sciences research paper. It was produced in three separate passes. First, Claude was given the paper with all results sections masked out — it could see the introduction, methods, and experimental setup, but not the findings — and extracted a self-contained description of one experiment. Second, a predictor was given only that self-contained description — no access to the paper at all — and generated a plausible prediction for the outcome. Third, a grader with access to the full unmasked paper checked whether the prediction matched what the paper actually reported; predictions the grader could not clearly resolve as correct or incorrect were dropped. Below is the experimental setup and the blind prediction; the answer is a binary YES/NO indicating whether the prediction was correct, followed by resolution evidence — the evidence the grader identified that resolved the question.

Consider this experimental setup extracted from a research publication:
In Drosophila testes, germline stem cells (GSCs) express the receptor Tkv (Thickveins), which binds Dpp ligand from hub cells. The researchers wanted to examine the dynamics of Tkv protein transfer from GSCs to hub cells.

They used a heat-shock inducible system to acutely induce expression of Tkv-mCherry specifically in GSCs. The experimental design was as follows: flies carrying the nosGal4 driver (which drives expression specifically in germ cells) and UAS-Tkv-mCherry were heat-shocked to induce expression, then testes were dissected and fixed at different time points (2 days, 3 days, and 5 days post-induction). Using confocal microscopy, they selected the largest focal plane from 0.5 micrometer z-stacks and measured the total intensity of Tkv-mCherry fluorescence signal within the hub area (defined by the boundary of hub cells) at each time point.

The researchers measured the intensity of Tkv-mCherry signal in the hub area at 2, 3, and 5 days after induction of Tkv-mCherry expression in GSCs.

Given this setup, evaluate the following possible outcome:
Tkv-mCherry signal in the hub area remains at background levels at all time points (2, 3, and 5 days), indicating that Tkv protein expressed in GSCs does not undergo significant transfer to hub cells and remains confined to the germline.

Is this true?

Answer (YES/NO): NO